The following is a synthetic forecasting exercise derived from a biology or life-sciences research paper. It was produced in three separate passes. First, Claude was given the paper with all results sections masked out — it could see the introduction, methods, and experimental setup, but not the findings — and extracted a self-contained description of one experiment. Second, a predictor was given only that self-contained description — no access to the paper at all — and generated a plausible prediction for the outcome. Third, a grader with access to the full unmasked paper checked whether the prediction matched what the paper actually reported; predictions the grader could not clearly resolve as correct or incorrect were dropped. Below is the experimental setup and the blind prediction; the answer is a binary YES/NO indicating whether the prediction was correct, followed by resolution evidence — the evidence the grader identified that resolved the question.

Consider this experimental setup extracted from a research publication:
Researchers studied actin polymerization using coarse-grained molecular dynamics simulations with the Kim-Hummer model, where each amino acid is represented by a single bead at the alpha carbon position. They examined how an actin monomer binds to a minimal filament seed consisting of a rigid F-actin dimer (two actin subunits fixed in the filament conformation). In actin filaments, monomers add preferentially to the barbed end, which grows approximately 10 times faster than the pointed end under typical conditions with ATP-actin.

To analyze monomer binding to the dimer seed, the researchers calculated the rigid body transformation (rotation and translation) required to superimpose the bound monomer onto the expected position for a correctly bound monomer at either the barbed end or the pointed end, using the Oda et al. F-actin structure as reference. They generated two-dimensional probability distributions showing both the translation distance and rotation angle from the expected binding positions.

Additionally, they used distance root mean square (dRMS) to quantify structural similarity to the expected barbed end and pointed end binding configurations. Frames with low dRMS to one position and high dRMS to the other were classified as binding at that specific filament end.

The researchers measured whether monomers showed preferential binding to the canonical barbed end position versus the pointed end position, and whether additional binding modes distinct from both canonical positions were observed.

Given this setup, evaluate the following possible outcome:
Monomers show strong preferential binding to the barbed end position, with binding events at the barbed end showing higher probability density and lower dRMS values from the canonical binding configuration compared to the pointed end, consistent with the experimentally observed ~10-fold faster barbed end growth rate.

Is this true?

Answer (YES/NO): NO